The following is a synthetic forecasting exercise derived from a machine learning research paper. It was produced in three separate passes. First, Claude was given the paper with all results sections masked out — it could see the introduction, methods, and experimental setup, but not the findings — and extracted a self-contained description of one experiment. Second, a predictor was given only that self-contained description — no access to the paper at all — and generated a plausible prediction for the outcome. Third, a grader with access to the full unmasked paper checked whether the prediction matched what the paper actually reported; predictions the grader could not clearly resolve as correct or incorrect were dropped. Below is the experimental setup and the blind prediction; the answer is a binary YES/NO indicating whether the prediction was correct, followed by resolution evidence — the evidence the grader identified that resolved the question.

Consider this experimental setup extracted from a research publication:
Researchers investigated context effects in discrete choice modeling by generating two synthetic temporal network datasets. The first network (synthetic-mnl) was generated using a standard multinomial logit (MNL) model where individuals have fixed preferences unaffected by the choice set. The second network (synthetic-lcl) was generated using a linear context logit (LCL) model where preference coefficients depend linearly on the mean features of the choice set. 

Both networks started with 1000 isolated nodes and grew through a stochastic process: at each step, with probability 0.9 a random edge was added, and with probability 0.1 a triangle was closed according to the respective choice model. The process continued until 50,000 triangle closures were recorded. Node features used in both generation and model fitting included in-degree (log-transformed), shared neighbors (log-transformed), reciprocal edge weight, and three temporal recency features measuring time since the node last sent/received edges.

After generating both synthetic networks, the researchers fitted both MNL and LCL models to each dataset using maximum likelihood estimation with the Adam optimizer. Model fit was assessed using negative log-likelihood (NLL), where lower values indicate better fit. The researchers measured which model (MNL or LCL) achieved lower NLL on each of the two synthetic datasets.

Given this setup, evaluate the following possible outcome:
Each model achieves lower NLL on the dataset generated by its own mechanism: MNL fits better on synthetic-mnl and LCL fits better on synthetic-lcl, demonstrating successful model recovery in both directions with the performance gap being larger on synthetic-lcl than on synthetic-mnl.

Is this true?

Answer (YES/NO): YES